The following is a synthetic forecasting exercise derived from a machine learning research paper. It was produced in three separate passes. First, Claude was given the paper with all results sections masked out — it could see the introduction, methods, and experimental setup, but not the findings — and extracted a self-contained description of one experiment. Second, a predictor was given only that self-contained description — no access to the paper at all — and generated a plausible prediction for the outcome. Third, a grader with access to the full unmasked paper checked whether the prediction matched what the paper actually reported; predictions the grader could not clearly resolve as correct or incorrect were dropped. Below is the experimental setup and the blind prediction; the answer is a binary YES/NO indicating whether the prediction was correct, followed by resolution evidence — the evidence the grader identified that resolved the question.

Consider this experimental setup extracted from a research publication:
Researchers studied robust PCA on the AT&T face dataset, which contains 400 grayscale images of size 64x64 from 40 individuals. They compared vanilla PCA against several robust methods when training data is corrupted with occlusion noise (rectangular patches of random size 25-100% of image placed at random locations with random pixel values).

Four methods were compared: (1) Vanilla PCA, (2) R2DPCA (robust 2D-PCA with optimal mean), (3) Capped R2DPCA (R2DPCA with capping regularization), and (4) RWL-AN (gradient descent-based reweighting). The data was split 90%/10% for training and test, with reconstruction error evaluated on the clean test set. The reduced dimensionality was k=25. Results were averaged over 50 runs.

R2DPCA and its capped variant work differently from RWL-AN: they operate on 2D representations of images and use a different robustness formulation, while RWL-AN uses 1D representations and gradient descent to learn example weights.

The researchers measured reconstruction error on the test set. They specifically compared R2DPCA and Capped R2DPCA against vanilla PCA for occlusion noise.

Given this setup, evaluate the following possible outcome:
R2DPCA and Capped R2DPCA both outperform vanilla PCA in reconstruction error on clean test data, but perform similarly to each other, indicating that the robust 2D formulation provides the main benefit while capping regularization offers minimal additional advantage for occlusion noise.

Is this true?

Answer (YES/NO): NO